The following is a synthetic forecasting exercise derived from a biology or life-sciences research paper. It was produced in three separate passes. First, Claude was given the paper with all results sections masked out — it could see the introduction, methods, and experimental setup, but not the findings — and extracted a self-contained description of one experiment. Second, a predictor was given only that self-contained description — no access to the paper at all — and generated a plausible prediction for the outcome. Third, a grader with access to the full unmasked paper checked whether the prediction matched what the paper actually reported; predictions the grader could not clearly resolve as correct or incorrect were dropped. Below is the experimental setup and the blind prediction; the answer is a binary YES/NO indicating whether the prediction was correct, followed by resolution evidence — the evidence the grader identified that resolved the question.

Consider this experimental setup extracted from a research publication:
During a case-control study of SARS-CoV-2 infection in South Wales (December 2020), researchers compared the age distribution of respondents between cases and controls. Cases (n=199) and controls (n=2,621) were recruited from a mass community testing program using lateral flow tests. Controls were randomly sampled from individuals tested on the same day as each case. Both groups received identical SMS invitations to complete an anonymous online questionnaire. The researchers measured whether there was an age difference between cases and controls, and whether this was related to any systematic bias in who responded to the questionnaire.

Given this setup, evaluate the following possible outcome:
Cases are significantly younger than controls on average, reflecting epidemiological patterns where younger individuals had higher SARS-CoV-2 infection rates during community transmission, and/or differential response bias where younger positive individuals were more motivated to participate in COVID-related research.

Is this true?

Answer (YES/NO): NO